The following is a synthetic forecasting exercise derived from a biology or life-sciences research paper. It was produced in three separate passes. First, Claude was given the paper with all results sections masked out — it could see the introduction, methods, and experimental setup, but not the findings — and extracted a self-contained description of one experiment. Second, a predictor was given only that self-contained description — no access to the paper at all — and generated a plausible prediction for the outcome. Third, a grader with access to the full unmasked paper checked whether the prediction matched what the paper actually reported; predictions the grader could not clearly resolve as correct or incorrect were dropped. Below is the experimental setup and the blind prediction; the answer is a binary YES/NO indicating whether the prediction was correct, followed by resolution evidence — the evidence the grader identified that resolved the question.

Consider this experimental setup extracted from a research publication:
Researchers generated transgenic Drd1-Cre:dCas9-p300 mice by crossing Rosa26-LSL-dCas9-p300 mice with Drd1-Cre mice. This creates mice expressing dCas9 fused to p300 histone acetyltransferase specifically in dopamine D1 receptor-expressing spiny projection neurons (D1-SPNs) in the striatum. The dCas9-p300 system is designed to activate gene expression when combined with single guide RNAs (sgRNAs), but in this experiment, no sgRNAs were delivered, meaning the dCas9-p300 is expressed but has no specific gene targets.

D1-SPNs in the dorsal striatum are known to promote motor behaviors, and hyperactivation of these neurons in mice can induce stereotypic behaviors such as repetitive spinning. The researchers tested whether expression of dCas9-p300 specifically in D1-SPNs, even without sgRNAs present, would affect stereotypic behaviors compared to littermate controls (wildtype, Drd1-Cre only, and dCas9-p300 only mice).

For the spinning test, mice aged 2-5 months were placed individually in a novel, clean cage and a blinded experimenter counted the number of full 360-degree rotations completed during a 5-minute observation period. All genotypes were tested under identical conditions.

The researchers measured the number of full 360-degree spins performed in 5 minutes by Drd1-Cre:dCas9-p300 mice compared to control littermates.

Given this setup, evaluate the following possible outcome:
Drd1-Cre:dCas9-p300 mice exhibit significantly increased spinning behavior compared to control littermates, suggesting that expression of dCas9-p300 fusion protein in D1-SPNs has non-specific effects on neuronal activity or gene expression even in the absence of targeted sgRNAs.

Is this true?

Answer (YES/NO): YES